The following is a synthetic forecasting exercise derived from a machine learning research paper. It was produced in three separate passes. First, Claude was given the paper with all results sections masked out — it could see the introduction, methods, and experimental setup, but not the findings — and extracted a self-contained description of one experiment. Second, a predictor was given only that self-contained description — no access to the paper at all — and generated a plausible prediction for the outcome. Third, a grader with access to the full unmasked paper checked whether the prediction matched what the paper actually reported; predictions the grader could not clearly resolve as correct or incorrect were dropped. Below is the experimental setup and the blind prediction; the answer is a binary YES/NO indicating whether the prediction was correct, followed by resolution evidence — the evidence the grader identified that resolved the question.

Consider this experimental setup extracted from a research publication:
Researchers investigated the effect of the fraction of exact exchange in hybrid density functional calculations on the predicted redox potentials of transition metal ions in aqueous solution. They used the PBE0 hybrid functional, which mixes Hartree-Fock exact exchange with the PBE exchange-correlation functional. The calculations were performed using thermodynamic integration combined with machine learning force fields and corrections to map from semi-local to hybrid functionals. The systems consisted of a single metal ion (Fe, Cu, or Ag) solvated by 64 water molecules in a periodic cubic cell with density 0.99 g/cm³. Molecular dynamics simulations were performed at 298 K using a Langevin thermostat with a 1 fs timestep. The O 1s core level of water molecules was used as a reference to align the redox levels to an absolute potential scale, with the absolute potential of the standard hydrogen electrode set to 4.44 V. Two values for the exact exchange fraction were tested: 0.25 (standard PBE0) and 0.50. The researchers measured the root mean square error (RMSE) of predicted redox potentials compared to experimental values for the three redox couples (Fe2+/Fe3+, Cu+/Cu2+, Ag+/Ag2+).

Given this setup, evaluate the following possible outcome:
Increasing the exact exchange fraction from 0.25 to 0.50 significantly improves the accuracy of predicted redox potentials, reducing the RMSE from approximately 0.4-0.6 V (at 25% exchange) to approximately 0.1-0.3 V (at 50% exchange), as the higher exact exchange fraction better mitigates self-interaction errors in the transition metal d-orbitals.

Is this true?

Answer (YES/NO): NO